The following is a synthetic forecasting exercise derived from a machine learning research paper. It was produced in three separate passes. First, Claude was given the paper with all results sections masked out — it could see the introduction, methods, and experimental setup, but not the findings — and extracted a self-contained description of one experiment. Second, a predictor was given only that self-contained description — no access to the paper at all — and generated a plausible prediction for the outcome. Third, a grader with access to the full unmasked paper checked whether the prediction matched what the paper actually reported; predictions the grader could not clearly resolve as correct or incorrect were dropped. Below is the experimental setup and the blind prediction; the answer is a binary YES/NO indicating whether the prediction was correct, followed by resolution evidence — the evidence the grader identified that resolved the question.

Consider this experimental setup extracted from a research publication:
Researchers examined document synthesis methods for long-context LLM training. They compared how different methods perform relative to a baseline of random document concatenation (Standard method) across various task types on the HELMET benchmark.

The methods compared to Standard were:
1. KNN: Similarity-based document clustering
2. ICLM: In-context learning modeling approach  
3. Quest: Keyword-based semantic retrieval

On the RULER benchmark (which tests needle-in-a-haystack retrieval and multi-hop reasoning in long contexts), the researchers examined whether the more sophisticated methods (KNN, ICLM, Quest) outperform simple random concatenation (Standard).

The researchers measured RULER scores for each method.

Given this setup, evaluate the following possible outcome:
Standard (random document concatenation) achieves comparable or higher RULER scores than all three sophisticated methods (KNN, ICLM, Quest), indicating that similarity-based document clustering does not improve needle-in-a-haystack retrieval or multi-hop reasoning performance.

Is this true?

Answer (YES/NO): YES